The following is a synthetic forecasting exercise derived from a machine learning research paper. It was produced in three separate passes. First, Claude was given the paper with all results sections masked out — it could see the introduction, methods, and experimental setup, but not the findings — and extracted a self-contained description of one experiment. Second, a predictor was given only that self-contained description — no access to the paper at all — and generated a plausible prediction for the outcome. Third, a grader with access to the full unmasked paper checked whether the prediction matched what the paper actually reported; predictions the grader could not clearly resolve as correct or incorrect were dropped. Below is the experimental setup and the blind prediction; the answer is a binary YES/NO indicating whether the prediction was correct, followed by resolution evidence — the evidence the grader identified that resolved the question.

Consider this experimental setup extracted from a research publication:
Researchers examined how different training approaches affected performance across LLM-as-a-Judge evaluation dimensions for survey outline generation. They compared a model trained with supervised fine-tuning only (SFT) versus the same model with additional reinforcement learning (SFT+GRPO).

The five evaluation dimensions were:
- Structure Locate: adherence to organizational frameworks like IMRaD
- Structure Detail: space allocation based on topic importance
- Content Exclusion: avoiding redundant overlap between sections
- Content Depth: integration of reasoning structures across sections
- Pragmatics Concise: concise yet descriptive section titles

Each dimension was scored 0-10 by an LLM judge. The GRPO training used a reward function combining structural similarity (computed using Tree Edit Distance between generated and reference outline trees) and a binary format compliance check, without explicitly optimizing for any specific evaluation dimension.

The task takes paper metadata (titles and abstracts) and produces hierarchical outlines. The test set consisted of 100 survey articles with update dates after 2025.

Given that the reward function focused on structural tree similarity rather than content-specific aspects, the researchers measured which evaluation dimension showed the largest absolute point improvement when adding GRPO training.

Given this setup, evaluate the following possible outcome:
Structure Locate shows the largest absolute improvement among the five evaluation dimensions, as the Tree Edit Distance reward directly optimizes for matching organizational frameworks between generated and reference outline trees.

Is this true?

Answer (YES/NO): NO